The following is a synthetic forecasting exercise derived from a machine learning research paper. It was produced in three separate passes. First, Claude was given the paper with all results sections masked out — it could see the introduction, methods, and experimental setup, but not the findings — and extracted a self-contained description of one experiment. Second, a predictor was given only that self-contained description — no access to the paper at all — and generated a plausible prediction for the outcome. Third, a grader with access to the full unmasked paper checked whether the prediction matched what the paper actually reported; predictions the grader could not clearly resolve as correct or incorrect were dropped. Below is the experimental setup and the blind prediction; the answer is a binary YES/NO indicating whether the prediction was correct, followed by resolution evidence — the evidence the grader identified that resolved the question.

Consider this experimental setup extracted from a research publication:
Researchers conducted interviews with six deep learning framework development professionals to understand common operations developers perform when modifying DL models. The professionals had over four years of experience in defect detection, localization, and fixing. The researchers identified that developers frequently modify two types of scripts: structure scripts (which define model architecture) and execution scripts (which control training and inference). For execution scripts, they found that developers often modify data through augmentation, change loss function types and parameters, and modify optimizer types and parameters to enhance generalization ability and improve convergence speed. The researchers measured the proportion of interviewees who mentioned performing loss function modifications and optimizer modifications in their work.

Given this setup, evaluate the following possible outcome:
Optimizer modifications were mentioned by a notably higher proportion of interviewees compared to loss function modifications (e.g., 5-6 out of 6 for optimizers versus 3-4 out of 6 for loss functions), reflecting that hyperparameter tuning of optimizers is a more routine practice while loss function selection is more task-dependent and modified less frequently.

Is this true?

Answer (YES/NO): NO